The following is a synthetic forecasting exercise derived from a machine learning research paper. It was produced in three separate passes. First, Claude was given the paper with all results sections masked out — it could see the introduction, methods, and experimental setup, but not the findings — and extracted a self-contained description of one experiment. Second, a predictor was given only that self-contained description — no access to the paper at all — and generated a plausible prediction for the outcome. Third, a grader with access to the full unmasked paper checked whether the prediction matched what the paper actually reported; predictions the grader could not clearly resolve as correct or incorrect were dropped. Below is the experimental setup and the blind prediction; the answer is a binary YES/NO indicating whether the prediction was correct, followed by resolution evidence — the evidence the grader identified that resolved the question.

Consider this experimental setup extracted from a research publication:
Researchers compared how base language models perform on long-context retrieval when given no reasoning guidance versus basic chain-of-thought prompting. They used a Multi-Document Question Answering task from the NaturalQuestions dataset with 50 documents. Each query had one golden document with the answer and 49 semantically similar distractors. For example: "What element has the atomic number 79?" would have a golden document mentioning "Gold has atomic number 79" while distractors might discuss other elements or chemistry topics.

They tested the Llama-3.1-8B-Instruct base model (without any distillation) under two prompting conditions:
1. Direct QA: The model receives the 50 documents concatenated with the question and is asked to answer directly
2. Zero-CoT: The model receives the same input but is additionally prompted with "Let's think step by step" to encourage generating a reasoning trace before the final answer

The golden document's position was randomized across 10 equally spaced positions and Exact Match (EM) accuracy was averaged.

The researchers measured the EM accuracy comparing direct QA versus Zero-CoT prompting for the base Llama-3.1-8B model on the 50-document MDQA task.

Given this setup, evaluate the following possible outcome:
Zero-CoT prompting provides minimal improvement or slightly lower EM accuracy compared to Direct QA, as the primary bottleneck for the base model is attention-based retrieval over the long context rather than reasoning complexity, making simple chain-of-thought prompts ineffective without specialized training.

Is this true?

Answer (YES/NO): YES